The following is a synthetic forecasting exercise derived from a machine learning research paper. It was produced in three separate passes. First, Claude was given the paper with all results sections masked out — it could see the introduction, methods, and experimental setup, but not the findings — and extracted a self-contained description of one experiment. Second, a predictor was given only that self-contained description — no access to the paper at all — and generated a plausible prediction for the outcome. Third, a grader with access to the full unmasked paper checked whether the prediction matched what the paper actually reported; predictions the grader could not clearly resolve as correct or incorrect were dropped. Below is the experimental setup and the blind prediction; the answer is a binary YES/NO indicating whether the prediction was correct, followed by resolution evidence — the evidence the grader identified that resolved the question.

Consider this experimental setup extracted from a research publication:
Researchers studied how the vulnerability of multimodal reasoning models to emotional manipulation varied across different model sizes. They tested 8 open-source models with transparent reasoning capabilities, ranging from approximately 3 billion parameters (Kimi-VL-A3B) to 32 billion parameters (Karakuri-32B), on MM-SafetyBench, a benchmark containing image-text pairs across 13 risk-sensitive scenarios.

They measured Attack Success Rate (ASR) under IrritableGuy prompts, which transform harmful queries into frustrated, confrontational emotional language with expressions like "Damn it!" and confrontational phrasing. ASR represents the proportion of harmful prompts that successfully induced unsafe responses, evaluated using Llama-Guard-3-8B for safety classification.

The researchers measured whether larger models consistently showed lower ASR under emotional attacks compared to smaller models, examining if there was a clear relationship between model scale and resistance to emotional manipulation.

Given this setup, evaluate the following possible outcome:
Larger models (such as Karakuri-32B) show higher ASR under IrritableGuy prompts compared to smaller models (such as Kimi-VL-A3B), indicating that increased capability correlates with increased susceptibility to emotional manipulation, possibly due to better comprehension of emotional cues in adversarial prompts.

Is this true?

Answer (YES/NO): NO